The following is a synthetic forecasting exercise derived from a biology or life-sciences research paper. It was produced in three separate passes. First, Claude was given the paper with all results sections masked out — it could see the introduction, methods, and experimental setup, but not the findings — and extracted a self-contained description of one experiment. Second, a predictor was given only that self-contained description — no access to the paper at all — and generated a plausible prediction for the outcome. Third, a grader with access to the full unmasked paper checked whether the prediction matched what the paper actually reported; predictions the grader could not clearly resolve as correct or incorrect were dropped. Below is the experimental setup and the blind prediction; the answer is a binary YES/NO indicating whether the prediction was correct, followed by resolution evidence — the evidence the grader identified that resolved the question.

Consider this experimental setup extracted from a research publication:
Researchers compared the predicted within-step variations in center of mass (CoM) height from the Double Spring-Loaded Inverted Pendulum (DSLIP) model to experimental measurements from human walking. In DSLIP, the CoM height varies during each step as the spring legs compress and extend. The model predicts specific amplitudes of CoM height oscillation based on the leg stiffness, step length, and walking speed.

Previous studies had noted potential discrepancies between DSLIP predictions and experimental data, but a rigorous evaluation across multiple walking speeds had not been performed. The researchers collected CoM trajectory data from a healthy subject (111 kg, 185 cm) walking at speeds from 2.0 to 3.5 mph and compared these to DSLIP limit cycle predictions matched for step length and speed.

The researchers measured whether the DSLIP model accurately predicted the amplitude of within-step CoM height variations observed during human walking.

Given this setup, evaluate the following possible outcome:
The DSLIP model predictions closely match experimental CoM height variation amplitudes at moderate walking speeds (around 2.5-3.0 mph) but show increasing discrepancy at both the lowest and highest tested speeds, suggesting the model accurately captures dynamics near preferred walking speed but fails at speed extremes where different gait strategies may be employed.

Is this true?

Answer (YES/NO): NO